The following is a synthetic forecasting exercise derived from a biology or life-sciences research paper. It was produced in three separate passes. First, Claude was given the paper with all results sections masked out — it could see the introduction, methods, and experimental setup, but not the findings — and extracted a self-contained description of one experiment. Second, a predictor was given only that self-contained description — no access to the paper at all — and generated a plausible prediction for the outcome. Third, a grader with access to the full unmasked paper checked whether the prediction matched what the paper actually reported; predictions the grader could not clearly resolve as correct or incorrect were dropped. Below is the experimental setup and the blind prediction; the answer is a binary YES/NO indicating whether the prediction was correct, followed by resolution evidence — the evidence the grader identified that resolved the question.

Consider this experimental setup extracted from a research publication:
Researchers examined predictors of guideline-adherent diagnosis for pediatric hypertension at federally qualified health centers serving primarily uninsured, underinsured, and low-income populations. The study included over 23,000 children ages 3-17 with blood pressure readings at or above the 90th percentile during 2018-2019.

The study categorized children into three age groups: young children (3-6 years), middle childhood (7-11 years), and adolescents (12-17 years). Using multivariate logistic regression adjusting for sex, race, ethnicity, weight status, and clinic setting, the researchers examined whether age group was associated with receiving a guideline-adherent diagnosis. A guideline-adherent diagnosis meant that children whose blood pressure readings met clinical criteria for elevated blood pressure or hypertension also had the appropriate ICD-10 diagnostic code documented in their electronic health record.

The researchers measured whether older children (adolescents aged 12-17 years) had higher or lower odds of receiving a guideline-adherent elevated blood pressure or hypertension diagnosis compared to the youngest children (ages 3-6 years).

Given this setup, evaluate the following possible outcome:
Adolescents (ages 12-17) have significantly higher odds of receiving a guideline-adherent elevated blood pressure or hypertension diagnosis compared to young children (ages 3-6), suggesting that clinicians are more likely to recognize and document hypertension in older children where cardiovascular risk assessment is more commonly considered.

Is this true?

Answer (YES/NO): YES